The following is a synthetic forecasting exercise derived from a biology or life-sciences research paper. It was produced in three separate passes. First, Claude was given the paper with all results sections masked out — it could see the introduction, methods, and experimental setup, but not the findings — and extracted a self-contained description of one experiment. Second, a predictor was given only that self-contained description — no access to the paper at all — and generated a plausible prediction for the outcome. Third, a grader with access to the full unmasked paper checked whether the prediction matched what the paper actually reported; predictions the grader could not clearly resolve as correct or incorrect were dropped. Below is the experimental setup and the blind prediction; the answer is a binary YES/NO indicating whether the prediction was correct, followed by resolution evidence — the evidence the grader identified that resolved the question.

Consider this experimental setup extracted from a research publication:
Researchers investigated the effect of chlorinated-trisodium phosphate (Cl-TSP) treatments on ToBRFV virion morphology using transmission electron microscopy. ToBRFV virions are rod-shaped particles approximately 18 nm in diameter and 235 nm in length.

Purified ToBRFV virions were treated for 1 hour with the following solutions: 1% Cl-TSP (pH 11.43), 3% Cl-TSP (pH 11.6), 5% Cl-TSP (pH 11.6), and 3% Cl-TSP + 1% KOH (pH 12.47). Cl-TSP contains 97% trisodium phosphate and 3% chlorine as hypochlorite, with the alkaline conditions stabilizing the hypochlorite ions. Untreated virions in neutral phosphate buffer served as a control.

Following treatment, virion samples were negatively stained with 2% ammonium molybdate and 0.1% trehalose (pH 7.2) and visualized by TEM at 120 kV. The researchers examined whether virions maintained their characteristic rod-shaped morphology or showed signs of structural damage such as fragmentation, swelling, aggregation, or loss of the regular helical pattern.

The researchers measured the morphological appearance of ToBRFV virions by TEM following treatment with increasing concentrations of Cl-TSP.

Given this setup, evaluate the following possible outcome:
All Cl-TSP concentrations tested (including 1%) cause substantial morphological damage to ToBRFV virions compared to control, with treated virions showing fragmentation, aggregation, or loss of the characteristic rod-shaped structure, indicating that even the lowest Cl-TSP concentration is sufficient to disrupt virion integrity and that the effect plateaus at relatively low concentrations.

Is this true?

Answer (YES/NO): NO